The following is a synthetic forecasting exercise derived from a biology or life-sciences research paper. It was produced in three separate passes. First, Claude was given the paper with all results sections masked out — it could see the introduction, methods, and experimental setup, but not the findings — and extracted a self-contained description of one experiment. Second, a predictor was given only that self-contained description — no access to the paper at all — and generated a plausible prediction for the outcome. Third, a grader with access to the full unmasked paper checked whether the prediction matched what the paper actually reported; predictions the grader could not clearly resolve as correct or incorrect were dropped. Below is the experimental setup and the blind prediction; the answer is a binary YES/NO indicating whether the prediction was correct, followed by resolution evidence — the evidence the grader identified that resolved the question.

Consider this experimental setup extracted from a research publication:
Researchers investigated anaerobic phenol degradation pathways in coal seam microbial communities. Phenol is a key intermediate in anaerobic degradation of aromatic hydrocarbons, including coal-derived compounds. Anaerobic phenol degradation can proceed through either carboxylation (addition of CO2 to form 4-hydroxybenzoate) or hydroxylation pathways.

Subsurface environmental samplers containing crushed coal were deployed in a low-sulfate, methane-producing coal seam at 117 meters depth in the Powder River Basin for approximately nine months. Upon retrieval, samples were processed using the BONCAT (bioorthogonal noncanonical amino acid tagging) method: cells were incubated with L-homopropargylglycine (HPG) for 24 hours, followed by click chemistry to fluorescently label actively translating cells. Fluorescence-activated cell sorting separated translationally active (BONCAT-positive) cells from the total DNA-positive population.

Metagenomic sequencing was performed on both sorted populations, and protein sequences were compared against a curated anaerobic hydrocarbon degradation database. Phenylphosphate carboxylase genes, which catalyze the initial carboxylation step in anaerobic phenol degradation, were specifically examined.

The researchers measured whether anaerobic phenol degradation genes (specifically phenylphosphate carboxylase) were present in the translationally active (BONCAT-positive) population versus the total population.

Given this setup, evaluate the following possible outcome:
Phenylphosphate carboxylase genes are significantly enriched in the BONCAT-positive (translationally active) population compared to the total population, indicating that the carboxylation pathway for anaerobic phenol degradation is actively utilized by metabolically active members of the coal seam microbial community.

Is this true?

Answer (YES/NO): NO